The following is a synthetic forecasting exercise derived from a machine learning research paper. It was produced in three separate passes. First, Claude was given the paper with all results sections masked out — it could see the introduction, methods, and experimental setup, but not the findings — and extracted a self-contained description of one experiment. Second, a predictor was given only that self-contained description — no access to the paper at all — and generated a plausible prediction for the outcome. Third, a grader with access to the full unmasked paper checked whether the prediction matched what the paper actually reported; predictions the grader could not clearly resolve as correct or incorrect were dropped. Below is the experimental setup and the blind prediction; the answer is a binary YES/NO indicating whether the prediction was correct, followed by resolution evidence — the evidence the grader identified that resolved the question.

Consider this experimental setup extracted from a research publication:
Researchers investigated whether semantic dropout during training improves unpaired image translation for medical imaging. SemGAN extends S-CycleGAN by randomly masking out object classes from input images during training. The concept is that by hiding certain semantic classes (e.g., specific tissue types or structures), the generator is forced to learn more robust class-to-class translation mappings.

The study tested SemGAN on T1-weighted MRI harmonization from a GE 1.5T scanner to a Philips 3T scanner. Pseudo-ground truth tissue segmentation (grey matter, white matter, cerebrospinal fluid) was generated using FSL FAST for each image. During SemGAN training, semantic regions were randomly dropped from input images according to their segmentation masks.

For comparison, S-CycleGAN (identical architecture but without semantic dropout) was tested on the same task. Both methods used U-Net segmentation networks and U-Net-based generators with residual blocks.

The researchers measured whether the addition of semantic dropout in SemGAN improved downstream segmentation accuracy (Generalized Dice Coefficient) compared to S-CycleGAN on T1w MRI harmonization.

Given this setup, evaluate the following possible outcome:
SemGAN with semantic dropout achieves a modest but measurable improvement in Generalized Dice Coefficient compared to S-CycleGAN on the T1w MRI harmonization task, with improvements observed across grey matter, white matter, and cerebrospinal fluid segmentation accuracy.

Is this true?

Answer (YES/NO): NO